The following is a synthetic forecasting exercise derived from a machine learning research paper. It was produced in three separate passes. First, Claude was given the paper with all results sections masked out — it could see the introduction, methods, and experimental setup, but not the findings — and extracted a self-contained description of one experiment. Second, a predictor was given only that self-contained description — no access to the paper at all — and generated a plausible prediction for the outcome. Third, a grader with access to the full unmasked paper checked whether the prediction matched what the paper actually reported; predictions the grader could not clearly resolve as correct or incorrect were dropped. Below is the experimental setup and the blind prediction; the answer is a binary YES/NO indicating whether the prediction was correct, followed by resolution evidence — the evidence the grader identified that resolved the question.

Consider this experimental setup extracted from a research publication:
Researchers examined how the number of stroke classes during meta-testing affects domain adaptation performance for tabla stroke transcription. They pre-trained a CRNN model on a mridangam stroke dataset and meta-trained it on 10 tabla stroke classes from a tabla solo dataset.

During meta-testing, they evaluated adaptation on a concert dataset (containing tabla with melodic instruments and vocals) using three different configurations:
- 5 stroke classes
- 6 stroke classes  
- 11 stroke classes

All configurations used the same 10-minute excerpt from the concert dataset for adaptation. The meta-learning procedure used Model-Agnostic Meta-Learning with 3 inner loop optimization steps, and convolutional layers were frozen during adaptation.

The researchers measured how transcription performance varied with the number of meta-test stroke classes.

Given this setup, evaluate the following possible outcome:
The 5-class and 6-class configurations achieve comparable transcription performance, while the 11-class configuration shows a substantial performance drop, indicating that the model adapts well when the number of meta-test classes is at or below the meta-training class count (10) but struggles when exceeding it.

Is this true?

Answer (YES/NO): NO